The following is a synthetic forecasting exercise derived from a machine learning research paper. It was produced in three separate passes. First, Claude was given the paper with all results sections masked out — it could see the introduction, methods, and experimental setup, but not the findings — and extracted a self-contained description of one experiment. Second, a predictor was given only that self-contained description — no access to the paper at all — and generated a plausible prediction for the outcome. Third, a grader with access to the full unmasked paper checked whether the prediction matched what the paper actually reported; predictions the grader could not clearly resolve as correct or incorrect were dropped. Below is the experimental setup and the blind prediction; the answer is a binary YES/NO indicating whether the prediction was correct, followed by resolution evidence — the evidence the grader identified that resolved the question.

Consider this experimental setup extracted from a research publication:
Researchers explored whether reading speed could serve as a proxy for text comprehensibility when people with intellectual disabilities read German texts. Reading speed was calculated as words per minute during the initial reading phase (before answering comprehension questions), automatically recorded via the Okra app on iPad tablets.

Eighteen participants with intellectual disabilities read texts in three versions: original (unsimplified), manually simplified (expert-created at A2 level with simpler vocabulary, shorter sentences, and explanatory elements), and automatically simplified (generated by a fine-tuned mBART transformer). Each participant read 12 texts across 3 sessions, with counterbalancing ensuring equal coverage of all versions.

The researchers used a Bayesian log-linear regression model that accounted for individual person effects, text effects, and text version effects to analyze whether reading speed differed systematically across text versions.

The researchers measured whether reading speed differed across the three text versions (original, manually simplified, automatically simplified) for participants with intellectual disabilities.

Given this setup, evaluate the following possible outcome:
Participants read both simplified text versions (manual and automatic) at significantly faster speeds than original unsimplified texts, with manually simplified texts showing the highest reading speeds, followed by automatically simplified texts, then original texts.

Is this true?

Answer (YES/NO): NO